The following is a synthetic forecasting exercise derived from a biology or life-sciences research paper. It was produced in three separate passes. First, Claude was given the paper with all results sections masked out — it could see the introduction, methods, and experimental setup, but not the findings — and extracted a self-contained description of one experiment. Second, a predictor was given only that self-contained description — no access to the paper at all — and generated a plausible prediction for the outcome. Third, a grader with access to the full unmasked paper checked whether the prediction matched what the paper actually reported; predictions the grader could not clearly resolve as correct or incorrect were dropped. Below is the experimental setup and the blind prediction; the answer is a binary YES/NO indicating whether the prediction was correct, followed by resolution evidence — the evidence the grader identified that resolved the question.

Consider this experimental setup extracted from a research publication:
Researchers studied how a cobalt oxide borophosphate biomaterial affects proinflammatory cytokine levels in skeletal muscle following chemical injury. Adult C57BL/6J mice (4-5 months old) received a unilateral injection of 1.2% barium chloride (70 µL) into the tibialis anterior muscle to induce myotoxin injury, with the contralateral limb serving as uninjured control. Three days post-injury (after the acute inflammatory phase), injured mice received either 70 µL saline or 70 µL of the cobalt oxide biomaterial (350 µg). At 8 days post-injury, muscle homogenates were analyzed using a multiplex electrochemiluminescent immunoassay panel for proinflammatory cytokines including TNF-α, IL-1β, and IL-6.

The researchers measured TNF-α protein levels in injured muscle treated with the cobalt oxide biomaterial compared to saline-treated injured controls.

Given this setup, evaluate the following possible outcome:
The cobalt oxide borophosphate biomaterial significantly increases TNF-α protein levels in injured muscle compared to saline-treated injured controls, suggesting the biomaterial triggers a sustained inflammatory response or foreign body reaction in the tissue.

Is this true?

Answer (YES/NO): NO